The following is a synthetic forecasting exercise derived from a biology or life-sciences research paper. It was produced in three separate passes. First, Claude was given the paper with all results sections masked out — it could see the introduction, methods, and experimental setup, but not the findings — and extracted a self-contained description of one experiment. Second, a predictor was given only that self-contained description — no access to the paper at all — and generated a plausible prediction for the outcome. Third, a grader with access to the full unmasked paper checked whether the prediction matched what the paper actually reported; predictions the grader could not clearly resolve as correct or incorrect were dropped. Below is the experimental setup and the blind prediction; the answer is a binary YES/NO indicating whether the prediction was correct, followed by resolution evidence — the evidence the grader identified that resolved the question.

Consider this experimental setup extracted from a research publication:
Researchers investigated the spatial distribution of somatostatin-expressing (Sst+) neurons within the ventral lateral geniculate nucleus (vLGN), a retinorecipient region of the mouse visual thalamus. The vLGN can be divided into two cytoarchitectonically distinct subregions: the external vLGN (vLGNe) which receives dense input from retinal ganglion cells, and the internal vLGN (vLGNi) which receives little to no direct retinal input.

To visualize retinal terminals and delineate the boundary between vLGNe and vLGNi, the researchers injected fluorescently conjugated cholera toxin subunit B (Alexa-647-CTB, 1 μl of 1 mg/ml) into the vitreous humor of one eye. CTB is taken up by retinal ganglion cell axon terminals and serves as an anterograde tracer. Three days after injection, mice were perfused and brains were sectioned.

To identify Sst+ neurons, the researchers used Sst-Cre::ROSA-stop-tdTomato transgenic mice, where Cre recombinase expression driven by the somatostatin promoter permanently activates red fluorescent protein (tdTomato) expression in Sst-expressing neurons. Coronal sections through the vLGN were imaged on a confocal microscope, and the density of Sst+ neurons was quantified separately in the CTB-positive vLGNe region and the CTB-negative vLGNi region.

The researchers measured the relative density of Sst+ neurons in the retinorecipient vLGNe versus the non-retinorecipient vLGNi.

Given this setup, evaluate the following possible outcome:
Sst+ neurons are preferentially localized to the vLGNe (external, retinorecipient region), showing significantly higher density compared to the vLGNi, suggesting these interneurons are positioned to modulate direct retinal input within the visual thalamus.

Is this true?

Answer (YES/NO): NO